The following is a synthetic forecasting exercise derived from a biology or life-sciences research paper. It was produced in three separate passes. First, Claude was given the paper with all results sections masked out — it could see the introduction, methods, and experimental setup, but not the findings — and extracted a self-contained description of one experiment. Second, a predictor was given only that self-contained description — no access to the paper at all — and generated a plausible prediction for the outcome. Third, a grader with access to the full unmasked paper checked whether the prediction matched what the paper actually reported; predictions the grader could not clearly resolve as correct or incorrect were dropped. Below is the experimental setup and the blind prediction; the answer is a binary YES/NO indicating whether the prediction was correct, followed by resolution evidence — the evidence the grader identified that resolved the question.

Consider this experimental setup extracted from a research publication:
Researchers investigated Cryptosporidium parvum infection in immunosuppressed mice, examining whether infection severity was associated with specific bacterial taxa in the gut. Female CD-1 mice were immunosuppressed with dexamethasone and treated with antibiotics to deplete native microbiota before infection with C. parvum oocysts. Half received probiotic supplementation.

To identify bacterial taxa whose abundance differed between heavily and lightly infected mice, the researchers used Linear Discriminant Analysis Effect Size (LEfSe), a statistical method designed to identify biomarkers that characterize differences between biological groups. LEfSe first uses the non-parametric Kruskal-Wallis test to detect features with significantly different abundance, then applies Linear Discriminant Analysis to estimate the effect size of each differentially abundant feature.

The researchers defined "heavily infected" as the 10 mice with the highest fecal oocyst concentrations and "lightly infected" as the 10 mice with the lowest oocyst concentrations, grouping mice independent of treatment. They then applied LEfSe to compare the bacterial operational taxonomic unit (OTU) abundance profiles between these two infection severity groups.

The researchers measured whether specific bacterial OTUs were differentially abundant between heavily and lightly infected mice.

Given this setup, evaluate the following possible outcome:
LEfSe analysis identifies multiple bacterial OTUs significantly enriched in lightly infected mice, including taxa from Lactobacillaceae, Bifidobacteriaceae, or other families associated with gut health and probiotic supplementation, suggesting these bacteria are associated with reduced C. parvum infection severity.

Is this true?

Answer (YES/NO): NO